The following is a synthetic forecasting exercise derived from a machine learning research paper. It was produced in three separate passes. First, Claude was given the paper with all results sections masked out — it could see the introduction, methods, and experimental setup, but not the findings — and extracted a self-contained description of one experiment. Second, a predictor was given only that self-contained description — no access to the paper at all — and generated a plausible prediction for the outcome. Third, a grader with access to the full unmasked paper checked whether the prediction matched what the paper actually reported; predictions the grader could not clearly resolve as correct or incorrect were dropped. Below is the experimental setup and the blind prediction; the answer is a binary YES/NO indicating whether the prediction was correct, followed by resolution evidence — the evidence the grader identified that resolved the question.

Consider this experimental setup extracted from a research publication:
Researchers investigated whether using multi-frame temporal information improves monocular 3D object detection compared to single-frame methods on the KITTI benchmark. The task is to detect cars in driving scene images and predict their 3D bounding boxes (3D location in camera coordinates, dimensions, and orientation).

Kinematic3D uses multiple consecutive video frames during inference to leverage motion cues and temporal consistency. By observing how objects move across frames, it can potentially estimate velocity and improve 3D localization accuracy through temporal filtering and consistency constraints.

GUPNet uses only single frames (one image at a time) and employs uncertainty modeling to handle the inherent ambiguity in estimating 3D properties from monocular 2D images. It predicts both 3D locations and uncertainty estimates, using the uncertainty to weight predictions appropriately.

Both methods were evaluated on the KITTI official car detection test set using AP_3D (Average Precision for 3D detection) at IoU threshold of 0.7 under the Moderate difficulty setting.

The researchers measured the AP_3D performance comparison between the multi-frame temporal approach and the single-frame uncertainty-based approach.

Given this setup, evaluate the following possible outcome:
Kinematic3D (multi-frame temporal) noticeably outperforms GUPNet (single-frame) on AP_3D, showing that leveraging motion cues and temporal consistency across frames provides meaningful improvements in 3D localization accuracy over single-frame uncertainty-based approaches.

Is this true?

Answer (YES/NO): NO